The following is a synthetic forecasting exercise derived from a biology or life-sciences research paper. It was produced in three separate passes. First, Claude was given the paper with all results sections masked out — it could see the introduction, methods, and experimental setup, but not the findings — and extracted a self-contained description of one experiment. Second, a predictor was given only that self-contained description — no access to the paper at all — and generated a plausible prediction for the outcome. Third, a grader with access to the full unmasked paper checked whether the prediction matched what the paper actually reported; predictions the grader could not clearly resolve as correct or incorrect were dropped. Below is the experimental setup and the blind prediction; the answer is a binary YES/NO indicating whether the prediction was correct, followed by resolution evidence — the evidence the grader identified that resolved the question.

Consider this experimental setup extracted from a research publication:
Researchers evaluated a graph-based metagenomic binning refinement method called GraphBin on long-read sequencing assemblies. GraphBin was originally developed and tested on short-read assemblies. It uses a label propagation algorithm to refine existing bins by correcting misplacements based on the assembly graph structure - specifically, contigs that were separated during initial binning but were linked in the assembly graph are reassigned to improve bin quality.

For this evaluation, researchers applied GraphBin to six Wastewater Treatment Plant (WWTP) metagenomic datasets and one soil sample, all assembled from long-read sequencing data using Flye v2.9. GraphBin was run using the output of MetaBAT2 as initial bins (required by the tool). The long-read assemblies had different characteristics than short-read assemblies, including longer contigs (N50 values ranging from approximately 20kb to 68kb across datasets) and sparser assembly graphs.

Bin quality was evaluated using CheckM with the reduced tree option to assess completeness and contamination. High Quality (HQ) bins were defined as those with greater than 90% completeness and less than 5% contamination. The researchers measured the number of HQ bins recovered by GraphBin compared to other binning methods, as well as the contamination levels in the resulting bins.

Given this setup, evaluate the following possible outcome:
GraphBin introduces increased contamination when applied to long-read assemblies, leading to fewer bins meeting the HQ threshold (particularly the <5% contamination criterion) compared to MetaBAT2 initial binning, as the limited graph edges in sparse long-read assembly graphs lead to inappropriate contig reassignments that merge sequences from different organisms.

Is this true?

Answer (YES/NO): YES